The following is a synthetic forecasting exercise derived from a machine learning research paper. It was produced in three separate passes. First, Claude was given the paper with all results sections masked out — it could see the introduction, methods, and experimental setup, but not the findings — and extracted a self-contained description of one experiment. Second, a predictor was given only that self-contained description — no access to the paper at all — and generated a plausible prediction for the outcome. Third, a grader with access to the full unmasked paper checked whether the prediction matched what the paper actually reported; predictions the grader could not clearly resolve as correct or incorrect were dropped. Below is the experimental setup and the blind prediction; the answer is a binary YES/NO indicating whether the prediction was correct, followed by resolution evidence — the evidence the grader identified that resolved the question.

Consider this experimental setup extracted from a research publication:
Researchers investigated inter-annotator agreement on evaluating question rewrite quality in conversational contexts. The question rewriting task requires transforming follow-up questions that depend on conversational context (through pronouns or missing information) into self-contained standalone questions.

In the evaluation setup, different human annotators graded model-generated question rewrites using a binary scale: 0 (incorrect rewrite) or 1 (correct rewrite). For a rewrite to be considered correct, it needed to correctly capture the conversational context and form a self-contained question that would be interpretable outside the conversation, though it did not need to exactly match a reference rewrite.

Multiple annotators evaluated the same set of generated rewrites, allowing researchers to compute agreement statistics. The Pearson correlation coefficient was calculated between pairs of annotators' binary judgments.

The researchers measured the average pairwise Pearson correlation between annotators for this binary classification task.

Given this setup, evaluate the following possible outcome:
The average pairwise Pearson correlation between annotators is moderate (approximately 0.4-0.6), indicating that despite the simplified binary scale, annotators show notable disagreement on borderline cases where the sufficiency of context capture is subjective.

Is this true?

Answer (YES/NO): NO